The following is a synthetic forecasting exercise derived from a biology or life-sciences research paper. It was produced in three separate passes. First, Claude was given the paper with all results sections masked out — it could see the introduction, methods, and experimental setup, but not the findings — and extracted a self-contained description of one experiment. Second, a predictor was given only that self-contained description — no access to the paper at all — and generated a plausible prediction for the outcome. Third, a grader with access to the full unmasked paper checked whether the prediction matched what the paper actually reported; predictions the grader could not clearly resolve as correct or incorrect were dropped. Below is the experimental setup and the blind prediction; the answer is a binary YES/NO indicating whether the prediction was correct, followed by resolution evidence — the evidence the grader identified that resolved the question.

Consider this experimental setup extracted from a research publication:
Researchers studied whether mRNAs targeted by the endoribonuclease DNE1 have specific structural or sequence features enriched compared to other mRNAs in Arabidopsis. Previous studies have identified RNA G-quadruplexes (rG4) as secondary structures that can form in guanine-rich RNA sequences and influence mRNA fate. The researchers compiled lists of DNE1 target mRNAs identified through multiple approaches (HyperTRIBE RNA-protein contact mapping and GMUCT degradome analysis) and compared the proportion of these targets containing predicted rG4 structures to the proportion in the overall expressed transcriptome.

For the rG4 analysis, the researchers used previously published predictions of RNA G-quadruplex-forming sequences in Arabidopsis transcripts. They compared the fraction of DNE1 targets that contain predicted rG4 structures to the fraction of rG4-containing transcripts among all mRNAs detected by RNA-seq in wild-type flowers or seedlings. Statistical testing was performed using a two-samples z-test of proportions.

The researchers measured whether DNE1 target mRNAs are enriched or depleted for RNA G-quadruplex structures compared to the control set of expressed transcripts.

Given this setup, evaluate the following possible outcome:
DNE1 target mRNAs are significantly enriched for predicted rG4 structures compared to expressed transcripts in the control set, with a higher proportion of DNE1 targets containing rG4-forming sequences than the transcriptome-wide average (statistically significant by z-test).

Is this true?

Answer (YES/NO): YES